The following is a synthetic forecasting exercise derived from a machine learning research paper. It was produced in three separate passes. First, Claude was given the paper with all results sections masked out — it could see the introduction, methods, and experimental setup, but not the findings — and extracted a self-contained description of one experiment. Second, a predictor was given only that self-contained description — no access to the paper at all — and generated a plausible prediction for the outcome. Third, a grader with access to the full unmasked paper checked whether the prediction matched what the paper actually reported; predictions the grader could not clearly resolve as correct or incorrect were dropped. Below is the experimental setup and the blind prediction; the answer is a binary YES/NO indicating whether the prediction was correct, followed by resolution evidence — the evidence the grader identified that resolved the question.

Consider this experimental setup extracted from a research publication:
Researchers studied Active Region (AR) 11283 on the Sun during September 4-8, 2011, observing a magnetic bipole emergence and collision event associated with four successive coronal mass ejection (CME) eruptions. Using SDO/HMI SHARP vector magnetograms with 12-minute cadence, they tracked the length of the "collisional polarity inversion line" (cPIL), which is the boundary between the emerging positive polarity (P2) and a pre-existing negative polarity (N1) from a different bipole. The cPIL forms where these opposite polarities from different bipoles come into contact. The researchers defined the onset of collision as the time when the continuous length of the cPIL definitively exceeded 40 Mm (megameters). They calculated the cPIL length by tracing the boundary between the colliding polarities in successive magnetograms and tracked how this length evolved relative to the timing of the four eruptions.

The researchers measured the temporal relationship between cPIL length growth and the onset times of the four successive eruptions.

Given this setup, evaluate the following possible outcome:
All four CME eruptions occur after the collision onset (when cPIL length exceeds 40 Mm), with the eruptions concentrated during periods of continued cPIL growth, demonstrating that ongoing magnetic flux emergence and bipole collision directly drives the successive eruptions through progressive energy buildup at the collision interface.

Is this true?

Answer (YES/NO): NO